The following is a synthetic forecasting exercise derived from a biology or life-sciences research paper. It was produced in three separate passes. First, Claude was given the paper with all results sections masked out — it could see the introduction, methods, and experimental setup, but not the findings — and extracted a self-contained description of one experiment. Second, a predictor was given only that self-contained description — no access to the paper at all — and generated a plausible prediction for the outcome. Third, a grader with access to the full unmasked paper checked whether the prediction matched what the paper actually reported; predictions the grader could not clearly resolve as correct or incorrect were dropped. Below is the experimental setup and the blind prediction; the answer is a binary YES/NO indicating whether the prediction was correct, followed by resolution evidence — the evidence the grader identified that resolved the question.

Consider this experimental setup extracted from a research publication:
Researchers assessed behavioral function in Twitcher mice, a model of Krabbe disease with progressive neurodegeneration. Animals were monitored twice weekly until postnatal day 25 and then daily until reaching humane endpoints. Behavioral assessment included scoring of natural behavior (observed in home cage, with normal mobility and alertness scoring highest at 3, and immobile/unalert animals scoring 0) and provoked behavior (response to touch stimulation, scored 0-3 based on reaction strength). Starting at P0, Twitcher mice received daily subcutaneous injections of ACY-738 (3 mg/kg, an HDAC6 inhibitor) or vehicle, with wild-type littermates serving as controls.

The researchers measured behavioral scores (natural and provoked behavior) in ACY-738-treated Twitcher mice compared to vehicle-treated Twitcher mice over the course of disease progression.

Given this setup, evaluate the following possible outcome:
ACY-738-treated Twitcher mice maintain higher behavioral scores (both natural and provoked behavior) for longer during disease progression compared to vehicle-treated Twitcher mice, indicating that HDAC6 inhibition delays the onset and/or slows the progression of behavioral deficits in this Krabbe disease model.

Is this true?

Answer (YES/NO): YES